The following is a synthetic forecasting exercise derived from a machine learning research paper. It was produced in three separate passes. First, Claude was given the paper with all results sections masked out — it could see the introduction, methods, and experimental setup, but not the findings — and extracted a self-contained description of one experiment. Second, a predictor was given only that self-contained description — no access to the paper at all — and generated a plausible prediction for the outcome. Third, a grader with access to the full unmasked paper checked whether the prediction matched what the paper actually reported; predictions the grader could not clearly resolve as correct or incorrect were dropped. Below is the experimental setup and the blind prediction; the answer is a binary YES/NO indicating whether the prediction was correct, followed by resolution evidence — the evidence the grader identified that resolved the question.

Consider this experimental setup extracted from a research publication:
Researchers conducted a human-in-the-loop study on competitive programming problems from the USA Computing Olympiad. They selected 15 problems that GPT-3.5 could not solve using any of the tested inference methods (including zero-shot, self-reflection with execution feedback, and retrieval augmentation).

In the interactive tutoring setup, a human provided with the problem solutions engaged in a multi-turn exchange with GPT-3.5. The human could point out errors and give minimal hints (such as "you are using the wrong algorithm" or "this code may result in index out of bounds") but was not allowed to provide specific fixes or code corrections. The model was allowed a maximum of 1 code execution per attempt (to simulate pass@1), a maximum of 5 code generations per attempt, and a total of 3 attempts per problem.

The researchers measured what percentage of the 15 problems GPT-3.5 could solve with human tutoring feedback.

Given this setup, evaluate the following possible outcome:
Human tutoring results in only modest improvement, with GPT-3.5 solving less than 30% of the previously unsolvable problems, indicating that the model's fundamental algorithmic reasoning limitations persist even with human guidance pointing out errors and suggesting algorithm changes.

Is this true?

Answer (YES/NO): NO